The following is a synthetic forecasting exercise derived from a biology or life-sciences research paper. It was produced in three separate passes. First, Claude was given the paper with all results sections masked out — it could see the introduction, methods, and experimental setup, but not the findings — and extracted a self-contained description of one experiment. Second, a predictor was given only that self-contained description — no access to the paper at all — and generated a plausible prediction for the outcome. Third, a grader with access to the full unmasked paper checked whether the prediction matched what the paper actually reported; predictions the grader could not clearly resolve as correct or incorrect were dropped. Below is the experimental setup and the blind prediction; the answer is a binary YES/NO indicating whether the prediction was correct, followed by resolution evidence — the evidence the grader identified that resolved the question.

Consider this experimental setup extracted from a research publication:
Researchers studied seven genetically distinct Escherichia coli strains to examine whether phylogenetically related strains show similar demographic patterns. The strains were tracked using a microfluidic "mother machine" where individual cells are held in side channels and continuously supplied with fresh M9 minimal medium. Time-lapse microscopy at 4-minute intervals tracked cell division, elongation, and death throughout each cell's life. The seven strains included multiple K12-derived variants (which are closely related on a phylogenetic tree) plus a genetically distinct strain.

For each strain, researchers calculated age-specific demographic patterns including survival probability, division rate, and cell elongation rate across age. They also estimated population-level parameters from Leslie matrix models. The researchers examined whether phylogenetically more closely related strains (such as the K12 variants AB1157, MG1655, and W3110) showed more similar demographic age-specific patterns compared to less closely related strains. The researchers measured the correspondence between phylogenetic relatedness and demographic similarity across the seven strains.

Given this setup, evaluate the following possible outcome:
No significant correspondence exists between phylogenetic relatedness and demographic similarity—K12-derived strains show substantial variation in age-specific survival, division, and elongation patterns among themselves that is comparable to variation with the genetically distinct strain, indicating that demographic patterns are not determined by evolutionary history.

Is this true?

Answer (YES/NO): YES